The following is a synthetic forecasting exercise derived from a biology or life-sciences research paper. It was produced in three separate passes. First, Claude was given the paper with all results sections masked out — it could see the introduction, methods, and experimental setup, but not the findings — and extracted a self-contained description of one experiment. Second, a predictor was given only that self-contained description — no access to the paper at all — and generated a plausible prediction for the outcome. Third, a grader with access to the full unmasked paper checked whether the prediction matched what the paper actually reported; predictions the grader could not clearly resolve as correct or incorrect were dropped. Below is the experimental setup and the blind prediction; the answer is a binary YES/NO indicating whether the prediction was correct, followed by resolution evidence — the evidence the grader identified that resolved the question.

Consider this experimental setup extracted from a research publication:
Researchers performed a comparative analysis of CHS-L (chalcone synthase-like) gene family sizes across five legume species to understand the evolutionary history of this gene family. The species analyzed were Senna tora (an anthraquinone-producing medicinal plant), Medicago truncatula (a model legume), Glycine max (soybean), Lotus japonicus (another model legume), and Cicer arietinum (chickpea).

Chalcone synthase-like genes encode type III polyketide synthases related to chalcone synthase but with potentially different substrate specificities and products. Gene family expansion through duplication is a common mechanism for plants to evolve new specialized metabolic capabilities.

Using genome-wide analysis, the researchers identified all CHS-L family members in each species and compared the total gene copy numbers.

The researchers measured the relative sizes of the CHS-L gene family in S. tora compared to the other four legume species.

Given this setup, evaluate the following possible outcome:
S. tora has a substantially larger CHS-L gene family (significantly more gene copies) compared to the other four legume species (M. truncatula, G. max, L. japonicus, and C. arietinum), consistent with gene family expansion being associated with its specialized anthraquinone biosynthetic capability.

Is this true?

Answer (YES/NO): YES